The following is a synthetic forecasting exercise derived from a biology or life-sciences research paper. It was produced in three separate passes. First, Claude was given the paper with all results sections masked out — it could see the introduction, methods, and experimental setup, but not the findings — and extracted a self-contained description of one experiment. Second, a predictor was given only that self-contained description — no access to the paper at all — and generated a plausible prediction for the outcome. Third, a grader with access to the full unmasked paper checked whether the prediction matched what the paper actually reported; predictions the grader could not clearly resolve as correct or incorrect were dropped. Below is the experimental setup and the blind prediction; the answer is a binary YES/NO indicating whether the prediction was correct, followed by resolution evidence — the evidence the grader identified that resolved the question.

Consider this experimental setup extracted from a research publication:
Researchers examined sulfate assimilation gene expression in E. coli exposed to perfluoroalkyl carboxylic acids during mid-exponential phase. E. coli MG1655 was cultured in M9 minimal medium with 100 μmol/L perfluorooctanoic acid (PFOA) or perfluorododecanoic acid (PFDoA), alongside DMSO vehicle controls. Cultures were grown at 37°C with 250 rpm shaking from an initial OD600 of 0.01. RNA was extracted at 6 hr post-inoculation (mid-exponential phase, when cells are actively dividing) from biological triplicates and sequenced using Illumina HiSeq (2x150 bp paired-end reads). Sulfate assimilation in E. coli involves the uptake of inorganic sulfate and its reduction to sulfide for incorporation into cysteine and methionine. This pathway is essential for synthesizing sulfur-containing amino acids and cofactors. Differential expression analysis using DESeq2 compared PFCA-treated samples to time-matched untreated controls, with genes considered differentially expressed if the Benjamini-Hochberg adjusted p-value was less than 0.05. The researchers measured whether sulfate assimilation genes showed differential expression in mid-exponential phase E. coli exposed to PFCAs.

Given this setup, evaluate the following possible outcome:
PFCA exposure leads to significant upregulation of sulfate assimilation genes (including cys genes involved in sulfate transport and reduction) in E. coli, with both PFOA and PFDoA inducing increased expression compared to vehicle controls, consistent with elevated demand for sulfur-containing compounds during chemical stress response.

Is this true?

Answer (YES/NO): NO